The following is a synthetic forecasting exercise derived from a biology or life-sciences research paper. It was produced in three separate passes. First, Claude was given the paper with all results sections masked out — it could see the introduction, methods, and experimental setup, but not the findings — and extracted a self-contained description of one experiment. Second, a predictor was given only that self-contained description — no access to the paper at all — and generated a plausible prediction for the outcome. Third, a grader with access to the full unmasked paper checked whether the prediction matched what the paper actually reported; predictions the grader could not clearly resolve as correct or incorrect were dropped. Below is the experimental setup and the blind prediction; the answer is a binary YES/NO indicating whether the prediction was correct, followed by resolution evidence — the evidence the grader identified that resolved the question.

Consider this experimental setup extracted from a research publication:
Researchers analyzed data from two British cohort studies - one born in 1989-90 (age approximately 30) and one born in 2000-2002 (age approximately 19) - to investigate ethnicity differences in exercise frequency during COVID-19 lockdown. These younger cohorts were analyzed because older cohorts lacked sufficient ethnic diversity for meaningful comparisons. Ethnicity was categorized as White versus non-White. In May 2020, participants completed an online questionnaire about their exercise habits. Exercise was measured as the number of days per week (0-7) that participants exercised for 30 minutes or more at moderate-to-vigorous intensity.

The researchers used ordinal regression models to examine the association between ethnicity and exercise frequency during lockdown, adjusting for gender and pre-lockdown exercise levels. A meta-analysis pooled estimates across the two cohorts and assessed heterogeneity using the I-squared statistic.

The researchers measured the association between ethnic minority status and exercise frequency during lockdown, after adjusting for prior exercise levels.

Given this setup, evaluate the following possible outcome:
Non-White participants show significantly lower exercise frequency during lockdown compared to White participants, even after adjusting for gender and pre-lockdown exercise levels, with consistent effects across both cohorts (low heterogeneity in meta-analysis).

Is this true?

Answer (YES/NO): YES